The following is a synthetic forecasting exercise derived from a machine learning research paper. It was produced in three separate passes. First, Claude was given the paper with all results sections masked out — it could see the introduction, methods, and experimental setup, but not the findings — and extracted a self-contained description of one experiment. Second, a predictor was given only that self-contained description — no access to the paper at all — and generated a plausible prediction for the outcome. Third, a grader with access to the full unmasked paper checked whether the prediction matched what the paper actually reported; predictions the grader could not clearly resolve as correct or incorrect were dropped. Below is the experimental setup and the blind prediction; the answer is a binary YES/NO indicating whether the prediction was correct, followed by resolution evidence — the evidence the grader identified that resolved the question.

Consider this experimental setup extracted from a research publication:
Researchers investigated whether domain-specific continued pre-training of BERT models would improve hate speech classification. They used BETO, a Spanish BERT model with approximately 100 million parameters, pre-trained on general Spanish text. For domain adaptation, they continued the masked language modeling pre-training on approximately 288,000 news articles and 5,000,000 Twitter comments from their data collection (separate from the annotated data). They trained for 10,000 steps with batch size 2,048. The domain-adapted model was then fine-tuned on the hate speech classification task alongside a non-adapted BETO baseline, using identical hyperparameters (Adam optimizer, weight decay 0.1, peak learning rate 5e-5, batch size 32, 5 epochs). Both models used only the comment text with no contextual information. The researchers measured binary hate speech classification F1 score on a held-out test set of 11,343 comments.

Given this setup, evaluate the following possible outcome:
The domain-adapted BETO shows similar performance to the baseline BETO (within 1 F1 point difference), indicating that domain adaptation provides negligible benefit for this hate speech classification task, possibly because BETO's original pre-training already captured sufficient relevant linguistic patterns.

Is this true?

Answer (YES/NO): NO